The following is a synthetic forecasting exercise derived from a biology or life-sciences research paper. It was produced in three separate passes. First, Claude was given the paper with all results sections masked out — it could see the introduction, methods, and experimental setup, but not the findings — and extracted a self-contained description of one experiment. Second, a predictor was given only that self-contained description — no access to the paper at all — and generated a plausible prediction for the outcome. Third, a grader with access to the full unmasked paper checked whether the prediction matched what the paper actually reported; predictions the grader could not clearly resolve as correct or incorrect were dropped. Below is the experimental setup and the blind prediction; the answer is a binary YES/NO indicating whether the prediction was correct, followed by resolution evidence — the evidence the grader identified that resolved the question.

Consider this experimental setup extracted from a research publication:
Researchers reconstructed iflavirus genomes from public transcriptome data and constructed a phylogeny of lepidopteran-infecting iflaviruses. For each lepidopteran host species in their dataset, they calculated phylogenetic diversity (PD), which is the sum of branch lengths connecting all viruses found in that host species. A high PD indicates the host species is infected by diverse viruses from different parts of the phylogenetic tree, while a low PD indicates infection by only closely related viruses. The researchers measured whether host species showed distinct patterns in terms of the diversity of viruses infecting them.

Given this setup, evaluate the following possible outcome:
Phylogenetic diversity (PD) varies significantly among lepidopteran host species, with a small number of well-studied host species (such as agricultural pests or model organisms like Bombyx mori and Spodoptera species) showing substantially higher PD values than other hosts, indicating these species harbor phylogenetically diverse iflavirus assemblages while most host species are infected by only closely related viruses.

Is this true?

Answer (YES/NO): YES